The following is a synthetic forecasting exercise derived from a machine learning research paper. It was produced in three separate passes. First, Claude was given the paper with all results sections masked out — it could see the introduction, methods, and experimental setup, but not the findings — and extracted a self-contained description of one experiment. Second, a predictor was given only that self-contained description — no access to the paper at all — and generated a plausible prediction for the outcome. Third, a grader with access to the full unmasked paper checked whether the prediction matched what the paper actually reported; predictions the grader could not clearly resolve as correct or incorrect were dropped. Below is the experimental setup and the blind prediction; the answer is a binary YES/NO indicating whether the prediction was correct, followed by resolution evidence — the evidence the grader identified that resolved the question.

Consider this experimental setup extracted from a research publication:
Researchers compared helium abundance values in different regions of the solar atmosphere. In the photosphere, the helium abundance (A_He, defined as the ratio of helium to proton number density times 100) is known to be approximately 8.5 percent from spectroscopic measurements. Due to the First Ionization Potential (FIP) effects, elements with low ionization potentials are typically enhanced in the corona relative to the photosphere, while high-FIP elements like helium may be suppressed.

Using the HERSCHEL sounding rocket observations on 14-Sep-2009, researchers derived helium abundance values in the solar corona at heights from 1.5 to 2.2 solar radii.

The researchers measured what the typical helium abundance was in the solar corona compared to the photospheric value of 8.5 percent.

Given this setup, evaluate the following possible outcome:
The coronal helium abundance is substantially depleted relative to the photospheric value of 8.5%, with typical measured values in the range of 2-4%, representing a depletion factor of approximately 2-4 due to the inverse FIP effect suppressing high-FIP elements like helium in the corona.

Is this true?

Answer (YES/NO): NO